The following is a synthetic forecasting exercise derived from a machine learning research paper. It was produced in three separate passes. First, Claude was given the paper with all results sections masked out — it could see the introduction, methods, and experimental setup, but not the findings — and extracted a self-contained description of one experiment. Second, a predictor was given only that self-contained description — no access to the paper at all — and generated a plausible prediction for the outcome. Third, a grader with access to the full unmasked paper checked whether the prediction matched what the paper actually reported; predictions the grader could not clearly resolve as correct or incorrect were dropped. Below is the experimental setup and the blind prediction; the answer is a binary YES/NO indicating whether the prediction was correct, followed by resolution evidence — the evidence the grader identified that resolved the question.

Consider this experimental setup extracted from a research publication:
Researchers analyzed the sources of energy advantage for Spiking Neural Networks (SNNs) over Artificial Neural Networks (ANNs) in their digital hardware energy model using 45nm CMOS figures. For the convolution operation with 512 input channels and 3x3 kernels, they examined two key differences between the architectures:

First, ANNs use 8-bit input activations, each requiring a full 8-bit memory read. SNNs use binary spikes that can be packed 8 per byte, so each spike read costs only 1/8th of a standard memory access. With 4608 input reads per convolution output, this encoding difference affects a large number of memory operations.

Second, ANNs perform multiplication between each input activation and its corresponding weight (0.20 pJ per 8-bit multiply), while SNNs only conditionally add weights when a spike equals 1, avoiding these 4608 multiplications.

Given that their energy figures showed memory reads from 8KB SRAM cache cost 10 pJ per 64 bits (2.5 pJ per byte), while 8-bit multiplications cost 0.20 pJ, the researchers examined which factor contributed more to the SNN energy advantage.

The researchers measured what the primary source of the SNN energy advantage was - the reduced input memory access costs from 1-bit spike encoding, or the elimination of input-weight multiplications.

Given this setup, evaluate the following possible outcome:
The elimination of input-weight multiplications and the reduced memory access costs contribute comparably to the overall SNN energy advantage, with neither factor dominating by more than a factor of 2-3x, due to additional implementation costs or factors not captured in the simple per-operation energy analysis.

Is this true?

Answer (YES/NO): NO